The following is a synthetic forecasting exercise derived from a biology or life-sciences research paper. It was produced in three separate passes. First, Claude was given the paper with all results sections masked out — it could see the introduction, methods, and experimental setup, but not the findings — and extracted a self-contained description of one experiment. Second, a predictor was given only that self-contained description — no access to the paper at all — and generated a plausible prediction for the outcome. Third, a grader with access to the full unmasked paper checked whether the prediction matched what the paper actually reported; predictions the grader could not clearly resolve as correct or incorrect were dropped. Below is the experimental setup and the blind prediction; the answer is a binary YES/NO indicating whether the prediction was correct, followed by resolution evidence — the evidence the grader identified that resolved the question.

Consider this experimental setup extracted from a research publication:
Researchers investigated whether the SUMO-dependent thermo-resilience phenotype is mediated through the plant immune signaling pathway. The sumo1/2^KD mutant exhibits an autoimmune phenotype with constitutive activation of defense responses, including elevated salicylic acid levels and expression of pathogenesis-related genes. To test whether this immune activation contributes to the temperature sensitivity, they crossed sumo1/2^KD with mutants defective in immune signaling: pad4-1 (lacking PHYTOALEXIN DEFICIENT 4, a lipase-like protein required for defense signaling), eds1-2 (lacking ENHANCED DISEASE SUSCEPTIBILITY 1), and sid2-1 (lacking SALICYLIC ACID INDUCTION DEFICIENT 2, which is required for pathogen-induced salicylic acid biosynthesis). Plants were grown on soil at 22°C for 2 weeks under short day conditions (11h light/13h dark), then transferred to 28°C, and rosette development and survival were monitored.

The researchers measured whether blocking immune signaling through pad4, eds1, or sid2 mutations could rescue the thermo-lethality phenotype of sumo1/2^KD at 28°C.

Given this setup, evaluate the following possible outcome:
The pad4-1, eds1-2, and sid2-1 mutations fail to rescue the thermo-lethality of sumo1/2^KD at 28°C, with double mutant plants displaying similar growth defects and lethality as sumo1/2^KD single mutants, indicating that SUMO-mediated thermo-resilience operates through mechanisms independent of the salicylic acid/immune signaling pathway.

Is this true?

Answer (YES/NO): YES